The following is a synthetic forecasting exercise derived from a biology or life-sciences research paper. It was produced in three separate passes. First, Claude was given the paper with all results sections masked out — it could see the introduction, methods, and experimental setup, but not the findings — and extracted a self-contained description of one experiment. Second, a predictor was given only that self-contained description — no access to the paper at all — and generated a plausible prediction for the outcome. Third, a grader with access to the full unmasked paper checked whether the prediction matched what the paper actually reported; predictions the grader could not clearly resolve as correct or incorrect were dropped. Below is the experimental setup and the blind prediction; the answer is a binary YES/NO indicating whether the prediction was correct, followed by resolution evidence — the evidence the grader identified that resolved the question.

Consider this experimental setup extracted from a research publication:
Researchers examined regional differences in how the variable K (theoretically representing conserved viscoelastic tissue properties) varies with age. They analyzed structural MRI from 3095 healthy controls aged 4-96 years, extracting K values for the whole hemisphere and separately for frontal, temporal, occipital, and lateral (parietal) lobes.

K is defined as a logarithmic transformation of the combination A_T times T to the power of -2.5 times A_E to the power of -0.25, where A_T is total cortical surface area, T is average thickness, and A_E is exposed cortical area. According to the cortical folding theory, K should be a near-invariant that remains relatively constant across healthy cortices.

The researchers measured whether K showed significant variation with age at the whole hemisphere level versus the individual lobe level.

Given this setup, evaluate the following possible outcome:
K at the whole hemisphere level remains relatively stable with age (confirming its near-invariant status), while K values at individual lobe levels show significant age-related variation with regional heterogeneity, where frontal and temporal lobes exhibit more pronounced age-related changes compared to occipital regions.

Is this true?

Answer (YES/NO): NO